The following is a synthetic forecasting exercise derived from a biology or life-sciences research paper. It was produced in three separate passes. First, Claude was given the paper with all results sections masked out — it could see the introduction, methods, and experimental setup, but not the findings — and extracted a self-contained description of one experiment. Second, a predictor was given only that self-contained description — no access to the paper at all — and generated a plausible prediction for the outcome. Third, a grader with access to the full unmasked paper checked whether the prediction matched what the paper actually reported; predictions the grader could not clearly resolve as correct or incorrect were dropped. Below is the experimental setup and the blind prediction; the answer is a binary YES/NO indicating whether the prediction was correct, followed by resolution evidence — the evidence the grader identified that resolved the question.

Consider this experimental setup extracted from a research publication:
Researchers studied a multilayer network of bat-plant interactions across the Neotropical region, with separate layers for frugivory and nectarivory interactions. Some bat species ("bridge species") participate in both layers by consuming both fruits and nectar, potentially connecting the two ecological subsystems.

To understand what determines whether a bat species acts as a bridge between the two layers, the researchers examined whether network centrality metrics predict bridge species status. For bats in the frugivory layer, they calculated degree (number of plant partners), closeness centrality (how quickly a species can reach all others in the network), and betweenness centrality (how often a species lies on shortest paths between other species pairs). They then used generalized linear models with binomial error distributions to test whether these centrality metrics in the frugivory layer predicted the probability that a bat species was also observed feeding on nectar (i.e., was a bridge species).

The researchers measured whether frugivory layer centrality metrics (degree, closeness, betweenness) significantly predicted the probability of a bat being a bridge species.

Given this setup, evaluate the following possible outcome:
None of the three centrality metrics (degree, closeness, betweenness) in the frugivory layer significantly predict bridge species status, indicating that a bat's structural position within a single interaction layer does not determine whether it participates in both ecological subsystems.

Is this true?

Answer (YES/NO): NO